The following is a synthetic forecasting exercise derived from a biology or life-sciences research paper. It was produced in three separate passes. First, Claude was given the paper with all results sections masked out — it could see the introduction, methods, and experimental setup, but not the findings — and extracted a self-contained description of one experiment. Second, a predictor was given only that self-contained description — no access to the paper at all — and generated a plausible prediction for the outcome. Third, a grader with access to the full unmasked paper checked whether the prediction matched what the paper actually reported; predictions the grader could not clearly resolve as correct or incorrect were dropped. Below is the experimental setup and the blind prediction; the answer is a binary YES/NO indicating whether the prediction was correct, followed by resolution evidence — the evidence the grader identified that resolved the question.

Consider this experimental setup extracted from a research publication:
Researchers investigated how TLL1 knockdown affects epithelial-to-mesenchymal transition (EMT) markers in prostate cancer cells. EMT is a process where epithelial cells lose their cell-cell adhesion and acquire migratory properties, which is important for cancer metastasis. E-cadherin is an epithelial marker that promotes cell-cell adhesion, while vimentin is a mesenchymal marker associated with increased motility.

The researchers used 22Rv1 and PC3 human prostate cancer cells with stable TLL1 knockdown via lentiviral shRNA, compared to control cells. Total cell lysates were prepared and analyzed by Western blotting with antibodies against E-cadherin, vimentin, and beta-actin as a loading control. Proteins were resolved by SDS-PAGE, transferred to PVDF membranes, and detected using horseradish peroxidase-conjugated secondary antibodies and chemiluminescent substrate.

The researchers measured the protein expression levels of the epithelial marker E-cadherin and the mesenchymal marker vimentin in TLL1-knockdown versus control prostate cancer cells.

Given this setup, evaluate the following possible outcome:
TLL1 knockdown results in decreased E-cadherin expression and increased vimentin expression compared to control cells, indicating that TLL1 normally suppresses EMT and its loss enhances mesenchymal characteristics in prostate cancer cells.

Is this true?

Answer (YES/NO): NO